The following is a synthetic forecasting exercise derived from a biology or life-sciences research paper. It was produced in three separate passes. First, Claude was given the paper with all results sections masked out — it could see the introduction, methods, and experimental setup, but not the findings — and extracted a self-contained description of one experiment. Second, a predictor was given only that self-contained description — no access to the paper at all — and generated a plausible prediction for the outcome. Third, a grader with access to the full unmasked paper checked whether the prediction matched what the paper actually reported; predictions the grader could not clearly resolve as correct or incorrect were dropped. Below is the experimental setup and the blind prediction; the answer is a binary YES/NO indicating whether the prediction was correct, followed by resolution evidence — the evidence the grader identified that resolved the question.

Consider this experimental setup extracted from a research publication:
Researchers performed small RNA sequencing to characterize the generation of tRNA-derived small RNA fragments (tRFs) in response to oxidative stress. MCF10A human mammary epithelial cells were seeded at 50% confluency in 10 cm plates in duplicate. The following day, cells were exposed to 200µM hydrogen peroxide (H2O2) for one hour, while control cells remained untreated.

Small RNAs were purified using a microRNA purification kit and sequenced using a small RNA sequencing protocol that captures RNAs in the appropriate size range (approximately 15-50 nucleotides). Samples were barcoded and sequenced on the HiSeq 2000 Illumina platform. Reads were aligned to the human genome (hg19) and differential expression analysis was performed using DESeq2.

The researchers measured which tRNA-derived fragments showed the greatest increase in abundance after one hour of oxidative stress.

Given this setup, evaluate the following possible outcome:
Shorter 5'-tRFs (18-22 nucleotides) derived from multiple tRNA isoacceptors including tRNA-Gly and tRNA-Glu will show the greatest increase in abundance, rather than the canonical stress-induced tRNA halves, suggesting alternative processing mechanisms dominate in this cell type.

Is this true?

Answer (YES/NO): NO